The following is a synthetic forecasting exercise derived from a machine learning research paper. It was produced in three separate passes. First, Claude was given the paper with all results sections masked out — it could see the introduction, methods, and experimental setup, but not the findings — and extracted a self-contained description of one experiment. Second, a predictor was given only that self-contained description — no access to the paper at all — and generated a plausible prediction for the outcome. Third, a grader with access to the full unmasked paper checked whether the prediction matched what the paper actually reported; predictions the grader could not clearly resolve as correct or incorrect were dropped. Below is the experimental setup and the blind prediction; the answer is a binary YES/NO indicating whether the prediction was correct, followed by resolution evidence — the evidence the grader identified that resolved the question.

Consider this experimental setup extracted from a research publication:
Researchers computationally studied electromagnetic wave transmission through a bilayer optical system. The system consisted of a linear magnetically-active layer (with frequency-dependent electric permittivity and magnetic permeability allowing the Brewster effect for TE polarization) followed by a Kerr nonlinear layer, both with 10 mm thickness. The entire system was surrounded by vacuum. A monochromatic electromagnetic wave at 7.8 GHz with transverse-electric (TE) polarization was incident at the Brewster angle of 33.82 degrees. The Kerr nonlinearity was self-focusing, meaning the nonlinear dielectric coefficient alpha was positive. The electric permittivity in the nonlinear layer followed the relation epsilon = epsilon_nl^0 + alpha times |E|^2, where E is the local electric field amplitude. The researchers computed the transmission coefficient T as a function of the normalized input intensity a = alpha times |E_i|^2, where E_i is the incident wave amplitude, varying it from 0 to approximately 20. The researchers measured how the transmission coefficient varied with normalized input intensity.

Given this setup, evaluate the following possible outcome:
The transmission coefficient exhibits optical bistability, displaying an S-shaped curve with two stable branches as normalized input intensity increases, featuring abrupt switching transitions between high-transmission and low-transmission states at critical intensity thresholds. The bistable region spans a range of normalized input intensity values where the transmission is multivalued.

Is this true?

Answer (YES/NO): NO